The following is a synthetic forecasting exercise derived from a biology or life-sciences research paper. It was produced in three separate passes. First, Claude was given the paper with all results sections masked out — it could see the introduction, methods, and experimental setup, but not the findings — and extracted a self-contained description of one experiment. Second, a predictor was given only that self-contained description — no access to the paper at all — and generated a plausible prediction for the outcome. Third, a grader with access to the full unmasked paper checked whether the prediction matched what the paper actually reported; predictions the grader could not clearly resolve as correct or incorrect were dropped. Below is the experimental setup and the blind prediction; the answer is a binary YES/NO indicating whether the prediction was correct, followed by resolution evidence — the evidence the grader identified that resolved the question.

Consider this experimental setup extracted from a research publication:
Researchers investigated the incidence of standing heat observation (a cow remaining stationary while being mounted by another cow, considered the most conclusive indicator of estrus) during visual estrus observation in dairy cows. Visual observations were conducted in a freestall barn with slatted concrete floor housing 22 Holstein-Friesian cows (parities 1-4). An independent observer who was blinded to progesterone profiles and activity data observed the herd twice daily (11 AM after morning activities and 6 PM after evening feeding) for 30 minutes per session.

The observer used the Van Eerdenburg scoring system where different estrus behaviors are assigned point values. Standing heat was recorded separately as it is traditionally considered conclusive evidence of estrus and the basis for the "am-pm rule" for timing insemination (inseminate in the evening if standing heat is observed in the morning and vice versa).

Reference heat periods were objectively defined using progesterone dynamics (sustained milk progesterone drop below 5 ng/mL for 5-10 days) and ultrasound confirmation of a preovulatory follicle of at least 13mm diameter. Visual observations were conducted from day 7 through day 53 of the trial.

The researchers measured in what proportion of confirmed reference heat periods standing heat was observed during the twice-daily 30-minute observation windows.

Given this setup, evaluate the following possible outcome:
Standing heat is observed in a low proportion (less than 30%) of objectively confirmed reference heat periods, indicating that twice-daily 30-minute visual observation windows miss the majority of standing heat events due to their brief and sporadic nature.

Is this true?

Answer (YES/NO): YES